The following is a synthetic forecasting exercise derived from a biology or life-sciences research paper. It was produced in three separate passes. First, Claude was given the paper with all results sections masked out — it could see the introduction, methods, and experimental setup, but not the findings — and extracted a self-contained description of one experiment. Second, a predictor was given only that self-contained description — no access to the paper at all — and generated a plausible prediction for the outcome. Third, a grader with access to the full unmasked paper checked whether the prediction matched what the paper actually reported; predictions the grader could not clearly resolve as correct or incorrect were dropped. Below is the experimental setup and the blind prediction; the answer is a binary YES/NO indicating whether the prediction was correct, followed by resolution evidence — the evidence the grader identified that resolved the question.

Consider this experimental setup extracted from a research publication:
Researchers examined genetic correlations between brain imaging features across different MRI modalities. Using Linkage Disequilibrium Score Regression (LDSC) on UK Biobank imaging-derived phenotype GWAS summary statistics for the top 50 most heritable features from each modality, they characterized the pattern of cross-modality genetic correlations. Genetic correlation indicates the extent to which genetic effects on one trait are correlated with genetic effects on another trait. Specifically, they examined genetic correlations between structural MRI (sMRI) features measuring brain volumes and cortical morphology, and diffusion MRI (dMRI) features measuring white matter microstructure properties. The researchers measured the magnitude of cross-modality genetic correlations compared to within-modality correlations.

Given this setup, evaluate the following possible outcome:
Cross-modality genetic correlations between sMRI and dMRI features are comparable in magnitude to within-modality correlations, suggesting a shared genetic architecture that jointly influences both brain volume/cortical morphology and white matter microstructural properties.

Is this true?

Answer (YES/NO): NO